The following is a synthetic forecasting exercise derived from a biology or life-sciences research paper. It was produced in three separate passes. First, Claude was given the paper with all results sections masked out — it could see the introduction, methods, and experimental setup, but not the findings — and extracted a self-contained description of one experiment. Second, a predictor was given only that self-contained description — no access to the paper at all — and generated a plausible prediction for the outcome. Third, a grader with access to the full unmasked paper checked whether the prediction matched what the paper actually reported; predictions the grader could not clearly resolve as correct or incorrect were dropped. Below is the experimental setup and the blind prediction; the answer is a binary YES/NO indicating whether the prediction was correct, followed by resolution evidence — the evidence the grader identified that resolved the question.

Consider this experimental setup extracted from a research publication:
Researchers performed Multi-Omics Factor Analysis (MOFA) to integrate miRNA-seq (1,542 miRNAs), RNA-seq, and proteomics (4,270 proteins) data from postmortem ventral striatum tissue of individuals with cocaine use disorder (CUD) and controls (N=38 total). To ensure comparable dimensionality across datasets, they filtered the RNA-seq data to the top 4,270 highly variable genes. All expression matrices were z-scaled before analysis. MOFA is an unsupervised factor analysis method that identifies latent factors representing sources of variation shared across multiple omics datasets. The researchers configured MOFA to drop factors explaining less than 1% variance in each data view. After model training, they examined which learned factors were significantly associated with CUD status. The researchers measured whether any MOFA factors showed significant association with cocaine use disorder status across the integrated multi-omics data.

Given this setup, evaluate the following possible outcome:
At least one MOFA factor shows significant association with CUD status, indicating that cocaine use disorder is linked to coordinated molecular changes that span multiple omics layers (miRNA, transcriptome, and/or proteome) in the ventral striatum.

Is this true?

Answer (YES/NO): YES